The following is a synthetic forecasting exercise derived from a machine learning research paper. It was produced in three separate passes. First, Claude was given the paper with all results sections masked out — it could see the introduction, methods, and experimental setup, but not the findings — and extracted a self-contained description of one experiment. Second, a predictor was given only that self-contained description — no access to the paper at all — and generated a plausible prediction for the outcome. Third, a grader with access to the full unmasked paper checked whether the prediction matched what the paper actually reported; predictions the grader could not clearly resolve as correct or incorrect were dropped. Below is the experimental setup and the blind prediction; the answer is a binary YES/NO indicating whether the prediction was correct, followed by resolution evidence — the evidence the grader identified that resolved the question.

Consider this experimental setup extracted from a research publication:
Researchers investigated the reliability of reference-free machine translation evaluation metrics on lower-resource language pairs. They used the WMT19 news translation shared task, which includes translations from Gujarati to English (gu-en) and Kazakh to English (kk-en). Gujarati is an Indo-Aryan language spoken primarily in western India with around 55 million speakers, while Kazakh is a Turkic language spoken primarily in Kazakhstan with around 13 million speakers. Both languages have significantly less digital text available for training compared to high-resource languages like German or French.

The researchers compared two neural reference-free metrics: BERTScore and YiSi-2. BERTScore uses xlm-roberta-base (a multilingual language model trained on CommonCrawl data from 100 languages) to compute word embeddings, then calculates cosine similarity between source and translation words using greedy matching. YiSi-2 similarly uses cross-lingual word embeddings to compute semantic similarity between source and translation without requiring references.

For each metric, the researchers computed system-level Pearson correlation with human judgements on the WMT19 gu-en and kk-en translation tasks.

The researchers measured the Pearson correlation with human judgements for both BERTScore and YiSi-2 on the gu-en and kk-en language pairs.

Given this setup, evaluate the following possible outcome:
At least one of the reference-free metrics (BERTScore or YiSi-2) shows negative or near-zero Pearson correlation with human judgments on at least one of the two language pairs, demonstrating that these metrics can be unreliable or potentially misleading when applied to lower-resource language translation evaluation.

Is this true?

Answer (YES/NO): YES